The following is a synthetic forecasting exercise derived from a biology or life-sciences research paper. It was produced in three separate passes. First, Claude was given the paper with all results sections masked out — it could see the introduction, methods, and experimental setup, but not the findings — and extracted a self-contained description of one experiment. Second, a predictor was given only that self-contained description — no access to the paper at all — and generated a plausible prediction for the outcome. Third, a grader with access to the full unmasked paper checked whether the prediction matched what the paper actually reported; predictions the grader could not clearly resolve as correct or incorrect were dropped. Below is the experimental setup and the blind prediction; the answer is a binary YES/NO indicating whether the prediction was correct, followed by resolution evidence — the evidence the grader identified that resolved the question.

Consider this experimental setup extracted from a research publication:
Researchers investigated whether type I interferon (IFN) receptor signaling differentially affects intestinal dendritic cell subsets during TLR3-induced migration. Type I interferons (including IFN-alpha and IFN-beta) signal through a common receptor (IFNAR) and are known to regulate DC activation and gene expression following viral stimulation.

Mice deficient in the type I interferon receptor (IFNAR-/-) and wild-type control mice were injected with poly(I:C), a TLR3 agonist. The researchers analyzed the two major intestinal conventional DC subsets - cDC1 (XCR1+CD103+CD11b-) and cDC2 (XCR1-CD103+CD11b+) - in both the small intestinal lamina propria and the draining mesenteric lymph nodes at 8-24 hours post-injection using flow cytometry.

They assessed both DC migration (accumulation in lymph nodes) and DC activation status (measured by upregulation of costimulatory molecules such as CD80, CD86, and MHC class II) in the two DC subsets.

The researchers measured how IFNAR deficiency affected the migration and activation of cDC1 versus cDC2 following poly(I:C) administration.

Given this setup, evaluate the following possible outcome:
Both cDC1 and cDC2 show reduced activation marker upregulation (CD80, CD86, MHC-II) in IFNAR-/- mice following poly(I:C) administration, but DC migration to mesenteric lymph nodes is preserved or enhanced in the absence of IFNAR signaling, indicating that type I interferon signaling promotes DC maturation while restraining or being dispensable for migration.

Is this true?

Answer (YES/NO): NO